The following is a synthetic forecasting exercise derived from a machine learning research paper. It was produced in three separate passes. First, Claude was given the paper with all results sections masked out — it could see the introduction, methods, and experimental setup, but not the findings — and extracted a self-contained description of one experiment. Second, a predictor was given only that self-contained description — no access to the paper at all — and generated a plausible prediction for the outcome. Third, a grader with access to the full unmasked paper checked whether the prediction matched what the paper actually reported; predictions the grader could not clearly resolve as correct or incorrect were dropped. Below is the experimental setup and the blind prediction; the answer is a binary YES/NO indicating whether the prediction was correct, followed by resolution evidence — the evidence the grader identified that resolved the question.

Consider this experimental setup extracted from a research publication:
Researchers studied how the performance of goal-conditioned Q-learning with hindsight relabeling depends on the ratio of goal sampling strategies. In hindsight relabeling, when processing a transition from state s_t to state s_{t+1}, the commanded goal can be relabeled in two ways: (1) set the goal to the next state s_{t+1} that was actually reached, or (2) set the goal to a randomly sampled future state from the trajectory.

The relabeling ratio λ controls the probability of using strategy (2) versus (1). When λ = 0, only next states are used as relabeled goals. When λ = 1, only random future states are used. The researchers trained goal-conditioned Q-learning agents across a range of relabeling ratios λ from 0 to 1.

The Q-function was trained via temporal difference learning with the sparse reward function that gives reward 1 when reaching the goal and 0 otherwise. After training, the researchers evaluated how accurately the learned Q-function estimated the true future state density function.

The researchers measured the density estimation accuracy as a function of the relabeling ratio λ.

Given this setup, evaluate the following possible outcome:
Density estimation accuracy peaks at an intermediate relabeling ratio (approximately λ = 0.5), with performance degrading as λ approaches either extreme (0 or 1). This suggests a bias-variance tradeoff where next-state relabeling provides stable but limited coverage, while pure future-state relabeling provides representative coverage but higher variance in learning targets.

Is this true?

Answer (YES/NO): NO